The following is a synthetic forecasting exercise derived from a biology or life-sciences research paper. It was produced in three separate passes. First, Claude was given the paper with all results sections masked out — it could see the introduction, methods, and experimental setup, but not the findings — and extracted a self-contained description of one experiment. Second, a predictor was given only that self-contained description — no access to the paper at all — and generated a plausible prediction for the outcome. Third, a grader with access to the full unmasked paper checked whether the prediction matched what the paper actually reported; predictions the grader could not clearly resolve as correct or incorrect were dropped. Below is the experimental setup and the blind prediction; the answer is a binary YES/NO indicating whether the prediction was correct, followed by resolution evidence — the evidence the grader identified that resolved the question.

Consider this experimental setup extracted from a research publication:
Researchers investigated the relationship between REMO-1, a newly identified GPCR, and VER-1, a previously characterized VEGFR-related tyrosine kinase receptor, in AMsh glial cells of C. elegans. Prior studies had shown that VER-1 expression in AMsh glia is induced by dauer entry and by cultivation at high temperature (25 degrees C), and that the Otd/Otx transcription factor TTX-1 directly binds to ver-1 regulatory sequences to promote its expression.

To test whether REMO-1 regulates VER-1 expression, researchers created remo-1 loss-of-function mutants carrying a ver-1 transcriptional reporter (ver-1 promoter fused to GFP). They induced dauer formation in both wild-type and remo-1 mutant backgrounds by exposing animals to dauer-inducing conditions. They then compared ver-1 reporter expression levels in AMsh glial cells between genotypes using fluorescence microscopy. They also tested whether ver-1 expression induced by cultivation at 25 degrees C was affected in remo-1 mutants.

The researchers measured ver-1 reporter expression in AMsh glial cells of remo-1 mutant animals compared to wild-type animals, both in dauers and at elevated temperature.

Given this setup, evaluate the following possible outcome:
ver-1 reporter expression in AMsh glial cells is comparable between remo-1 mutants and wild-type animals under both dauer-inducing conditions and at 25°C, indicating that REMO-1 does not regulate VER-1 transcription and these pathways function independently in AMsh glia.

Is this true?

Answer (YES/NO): NO